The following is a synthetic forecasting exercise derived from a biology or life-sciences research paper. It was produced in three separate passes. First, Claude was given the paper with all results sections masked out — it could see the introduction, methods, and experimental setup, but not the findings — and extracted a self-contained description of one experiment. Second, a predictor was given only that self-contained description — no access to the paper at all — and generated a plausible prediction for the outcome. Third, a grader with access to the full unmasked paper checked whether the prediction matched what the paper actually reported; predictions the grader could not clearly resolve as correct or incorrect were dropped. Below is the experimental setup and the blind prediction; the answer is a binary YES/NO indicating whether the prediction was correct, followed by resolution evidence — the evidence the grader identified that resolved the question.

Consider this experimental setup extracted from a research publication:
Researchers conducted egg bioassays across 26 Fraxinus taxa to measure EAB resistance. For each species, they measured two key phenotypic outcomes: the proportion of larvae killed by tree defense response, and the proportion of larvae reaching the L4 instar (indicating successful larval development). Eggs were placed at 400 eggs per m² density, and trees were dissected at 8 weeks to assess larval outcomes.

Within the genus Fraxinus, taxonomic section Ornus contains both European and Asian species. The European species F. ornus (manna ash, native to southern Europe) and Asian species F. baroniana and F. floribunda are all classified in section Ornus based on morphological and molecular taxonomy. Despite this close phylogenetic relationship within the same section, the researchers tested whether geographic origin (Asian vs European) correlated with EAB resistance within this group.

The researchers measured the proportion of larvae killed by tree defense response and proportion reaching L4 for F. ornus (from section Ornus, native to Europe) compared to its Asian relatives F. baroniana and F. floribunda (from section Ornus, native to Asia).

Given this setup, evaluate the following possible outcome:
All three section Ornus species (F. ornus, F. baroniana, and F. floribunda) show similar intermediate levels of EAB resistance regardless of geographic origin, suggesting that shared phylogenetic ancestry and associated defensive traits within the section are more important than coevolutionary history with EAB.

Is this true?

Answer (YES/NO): NO